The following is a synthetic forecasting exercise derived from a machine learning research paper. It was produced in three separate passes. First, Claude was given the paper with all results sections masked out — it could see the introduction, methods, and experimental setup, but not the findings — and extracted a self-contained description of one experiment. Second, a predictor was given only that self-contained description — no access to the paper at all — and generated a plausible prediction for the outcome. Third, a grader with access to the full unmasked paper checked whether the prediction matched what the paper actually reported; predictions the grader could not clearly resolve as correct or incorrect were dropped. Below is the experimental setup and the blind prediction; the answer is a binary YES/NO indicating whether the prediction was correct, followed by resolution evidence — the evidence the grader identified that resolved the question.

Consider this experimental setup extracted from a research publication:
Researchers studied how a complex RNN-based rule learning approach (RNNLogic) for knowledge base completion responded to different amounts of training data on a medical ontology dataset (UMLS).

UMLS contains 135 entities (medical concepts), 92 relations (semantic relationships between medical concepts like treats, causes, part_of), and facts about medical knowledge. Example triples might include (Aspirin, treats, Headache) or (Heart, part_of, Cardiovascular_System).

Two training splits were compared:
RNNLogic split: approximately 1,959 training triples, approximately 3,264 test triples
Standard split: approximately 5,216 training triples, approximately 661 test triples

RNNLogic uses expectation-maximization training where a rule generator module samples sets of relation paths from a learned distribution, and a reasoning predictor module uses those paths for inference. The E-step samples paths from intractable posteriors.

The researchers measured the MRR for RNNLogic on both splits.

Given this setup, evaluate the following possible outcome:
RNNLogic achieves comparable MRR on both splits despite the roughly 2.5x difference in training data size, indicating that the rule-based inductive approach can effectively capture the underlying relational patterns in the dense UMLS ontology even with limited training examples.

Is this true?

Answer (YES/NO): NO